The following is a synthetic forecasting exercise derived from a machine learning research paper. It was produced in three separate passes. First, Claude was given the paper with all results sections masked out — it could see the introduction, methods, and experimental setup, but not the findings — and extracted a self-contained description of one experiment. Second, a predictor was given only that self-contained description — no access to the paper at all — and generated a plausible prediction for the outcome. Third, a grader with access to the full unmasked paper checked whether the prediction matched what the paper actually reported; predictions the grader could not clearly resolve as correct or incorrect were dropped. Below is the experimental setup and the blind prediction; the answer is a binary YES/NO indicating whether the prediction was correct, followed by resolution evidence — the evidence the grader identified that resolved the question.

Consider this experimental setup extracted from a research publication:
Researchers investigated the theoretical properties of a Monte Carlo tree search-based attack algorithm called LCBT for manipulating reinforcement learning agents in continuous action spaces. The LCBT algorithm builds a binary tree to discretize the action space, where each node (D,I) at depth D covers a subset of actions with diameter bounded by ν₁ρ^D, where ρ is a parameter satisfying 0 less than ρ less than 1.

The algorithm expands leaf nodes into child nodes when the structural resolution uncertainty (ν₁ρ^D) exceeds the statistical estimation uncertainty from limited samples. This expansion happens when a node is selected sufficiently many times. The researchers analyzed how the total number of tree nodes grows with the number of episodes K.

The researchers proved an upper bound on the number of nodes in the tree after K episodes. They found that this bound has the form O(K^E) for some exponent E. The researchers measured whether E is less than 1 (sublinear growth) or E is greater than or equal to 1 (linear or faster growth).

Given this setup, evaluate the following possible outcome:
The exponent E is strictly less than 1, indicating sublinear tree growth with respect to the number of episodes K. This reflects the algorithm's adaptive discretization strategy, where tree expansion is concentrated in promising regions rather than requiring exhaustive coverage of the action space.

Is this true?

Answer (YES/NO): YES